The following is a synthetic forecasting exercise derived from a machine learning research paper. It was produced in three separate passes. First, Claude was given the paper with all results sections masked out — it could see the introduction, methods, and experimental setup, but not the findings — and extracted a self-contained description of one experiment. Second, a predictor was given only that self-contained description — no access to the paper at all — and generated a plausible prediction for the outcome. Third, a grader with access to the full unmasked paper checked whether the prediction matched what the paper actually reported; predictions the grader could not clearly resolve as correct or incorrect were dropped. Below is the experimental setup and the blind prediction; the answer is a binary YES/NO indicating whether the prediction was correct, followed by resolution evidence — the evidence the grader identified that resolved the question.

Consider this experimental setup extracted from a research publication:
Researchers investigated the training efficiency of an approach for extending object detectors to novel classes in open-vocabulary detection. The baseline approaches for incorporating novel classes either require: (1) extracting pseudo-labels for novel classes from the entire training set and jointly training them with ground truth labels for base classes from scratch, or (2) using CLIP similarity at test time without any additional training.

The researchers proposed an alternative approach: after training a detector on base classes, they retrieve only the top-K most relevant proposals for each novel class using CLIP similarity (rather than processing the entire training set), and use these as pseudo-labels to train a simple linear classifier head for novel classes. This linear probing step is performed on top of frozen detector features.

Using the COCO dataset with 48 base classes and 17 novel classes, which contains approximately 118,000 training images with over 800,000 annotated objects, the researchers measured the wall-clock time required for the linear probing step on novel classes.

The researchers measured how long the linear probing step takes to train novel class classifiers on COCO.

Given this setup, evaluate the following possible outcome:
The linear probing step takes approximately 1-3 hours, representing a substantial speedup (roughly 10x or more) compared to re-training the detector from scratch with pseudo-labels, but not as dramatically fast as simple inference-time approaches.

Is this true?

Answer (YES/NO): NO